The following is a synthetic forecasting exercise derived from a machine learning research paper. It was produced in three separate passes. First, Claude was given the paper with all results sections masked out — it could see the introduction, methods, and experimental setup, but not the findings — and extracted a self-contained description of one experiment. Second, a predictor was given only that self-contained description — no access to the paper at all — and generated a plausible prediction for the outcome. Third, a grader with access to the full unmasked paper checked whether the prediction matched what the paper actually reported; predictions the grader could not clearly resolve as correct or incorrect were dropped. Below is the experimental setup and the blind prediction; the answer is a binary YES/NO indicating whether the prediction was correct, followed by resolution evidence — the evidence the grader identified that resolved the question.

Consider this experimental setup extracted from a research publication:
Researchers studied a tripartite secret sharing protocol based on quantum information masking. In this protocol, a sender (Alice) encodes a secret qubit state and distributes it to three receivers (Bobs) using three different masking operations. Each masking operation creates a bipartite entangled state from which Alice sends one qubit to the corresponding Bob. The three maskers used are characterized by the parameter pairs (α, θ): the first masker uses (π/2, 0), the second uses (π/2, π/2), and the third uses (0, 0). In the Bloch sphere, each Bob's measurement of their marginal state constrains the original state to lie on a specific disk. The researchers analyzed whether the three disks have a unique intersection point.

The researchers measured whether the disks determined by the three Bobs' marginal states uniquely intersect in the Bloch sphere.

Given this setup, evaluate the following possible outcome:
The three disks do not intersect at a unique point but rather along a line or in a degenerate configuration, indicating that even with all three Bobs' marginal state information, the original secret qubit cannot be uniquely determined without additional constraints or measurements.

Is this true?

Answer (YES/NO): NO